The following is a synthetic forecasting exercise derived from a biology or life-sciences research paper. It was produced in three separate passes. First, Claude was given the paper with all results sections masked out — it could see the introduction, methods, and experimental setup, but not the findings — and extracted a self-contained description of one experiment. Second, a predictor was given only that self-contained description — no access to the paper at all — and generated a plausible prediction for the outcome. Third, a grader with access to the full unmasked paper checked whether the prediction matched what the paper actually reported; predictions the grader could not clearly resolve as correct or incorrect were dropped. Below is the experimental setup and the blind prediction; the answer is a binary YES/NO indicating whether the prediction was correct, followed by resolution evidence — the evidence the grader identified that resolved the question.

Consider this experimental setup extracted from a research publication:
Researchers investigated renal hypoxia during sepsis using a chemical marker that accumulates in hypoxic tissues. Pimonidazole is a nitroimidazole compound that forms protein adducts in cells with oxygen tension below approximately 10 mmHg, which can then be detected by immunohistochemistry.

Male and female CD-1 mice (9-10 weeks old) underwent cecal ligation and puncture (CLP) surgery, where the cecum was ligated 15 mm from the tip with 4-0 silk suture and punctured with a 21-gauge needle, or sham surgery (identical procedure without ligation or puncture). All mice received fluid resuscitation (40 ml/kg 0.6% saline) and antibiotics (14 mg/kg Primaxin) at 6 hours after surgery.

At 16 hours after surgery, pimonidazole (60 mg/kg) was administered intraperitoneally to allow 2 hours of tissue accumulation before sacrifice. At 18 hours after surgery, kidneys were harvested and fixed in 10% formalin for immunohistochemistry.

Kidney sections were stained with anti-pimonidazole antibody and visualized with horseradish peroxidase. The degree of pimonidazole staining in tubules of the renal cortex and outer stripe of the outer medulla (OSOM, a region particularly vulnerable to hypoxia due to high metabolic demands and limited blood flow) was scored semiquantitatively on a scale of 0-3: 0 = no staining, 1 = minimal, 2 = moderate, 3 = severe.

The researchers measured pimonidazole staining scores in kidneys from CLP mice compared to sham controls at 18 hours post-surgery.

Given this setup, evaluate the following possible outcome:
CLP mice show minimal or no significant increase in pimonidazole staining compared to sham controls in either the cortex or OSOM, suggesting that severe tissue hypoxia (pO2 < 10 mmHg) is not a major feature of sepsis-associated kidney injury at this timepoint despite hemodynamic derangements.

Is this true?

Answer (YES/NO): NO